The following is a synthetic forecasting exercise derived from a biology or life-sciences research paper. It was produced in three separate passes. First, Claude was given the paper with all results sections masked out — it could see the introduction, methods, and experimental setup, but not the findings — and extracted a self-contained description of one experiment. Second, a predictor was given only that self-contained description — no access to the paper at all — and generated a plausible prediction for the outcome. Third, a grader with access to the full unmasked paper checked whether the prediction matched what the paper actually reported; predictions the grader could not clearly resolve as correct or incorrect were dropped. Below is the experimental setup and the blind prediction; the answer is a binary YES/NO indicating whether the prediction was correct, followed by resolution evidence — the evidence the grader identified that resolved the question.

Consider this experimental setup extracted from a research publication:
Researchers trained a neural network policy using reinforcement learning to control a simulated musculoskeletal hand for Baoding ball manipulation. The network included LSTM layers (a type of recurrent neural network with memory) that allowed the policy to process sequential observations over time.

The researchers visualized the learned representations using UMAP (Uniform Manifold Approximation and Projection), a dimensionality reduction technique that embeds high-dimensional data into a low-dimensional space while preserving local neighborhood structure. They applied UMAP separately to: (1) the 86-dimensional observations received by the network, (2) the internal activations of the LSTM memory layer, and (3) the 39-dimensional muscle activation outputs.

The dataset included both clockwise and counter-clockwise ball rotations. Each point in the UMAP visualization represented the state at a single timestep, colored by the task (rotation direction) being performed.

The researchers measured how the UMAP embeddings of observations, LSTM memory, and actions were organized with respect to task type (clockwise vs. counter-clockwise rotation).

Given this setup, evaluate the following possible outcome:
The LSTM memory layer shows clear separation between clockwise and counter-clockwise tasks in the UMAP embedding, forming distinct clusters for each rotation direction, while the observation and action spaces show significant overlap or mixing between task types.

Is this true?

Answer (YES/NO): NO